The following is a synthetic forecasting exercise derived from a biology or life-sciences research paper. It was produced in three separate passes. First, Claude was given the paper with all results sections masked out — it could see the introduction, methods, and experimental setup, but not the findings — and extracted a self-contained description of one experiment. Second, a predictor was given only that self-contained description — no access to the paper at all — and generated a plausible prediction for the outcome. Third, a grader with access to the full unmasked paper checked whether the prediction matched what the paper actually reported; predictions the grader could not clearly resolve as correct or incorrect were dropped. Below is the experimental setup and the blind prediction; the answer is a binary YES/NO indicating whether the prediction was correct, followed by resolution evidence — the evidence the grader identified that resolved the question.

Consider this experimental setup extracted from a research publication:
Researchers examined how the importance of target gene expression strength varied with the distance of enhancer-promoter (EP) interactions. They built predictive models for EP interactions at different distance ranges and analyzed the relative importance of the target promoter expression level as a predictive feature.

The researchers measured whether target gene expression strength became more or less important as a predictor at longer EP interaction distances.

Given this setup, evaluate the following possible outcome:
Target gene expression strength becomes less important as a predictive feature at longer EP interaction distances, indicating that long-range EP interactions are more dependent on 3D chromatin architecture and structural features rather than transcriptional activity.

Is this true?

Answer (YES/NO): NO